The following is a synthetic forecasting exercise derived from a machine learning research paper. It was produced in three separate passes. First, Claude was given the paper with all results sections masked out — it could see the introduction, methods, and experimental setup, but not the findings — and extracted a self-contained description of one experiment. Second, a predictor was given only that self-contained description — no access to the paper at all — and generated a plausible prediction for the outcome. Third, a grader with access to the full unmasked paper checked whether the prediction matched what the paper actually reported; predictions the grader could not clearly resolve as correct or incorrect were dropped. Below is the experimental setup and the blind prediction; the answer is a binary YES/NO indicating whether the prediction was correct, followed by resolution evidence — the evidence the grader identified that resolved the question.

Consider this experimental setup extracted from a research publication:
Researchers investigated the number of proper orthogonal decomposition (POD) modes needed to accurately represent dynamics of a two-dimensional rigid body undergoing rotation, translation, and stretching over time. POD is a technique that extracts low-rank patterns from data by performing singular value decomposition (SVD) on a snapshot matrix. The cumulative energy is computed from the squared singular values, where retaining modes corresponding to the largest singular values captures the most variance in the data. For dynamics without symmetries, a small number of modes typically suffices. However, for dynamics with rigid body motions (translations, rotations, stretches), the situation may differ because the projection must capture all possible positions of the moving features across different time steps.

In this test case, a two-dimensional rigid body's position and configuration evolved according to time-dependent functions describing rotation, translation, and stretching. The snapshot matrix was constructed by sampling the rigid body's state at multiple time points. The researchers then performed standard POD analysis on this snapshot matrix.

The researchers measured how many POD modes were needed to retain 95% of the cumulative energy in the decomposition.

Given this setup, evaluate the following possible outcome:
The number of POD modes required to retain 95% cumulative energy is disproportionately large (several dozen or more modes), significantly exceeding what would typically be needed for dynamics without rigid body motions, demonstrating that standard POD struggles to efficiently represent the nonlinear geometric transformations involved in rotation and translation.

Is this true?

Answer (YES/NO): YES